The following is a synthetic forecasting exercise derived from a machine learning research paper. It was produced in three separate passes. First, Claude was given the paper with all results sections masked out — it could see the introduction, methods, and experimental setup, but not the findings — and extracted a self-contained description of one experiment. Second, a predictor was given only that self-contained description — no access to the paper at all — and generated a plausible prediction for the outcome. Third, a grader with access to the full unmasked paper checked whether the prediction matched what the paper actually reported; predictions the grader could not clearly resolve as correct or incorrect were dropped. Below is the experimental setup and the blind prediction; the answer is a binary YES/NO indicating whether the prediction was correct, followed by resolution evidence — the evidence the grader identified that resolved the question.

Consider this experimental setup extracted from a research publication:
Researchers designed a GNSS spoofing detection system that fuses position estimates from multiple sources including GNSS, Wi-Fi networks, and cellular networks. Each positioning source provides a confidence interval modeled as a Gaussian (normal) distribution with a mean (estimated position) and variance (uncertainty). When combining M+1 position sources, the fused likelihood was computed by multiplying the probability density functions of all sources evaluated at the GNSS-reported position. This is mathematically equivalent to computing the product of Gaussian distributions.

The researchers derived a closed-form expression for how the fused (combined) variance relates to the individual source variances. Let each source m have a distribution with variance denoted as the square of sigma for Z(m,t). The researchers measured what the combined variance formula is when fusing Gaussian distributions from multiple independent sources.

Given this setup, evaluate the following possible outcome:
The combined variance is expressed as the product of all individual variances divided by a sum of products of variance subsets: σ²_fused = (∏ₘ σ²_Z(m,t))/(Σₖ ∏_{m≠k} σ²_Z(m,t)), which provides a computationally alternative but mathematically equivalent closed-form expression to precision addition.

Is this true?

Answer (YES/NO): NO